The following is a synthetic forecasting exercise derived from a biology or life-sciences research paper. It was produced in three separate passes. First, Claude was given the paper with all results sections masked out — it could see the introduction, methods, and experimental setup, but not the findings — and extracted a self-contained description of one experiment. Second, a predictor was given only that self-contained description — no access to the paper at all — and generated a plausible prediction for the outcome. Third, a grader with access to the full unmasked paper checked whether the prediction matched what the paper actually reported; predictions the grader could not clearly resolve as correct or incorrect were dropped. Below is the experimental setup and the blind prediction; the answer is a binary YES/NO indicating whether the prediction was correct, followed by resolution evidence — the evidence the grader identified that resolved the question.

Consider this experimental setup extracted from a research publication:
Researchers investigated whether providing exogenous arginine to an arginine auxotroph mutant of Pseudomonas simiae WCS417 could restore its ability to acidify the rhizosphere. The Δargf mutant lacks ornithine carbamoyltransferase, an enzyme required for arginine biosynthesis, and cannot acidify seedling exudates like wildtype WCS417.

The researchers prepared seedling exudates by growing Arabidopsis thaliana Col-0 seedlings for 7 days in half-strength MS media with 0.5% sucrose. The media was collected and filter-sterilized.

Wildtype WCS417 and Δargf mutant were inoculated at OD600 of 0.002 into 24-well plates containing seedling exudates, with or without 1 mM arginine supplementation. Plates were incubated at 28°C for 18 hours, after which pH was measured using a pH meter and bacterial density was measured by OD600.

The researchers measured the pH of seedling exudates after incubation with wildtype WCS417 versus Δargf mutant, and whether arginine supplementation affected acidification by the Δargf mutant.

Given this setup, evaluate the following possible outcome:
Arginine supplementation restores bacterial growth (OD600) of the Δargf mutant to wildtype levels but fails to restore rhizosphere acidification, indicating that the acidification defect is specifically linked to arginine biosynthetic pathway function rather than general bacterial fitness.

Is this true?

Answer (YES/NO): NO